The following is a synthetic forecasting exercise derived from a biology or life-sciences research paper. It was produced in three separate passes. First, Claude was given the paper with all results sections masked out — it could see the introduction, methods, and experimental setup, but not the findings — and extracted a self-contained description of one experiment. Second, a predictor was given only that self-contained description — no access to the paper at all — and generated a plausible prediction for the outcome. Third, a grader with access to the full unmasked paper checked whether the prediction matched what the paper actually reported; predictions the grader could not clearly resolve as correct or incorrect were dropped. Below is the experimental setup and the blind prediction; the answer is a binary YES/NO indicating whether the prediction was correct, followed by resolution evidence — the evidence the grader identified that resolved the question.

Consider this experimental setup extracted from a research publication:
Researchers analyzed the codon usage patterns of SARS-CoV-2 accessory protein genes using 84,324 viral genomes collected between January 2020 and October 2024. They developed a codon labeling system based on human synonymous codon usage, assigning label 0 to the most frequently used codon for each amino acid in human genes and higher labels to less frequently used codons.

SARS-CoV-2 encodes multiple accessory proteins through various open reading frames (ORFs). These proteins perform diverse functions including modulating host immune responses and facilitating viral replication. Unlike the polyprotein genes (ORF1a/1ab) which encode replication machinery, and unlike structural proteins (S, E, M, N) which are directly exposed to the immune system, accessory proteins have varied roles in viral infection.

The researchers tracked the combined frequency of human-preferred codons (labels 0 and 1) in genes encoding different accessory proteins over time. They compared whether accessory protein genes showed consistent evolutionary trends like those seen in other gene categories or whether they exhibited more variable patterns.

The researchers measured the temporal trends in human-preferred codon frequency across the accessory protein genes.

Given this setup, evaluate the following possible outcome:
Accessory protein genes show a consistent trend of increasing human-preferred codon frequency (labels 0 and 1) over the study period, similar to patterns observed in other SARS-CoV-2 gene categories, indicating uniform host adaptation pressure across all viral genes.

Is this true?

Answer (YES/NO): NO